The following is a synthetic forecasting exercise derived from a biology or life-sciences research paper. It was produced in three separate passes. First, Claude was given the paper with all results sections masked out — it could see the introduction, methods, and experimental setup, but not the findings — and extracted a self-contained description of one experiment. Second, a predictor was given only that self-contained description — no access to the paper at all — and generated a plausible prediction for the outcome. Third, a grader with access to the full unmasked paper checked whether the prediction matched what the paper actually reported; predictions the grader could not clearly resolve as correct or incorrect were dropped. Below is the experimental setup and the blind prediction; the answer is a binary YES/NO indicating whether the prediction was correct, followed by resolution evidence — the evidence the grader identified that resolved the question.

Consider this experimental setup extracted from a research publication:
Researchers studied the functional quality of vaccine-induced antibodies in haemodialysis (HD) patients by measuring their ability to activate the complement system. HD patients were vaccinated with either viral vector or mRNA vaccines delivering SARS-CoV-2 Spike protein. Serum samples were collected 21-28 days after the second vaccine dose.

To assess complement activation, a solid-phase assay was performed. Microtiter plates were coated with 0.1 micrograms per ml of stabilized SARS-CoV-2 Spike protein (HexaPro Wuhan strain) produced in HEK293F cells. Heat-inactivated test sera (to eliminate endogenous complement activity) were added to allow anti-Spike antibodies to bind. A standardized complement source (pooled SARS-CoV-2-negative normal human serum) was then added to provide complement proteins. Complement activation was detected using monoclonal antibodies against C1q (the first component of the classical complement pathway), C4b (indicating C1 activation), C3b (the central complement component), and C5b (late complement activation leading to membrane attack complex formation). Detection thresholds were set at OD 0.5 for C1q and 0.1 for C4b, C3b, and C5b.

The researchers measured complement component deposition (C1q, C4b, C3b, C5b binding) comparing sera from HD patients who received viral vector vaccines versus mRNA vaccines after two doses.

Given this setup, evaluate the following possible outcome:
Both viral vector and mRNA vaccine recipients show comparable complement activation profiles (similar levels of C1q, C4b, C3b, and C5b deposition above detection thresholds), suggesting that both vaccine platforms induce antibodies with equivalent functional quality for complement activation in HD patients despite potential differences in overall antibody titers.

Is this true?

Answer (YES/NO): NO